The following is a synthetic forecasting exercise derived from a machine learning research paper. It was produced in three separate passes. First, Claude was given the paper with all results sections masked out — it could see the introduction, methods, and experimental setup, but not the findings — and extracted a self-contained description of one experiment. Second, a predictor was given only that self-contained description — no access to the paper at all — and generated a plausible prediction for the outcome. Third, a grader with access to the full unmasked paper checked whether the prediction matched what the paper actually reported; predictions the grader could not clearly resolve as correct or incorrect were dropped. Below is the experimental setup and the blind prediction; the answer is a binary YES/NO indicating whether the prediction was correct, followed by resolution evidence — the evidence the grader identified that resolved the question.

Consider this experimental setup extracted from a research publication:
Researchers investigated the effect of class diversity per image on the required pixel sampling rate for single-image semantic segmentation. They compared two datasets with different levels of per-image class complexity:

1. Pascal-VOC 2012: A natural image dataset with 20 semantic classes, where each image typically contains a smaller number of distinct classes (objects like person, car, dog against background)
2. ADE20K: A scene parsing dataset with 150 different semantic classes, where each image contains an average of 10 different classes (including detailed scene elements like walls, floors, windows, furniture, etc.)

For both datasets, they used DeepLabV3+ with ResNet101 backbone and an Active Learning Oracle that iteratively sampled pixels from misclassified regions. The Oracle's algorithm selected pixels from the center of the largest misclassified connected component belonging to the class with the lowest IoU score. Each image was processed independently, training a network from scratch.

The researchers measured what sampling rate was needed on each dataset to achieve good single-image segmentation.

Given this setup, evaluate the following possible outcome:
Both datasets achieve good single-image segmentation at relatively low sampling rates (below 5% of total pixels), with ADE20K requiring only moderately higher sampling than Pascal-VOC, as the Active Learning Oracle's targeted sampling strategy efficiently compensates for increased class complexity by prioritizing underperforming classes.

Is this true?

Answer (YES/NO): NO